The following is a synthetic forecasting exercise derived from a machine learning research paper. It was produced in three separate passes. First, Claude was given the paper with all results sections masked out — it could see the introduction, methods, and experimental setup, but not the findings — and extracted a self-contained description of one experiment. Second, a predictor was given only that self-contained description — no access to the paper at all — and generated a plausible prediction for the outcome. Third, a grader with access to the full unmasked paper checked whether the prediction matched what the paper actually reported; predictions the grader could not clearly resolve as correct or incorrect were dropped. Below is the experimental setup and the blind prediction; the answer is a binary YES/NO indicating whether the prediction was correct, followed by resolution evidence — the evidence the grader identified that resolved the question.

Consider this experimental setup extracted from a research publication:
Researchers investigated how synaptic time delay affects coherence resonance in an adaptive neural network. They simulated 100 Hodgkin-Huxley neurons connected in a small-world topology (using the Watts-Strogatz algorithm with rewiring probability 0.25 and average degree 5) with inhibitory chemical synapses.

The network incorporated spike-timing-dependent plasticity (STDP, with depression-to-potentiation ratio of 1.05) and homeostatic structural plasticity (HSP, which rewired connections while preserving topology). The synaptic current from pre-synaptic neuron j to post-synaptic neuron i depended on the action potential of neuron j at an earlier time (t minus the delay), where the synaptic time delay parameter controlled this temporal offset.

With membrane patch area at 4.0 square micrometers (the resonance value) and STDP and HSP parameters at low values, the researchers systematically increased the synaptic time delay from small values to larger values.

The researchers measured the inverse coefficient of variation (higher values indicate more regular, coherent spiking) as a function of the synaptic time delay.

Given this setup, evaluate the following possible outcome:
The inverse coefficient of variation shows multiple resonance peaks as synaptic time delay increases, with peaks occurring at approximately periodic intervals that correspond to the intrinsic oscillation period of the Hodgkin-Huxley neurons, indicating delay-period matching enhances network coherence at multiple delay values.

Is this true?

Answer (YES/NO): YES